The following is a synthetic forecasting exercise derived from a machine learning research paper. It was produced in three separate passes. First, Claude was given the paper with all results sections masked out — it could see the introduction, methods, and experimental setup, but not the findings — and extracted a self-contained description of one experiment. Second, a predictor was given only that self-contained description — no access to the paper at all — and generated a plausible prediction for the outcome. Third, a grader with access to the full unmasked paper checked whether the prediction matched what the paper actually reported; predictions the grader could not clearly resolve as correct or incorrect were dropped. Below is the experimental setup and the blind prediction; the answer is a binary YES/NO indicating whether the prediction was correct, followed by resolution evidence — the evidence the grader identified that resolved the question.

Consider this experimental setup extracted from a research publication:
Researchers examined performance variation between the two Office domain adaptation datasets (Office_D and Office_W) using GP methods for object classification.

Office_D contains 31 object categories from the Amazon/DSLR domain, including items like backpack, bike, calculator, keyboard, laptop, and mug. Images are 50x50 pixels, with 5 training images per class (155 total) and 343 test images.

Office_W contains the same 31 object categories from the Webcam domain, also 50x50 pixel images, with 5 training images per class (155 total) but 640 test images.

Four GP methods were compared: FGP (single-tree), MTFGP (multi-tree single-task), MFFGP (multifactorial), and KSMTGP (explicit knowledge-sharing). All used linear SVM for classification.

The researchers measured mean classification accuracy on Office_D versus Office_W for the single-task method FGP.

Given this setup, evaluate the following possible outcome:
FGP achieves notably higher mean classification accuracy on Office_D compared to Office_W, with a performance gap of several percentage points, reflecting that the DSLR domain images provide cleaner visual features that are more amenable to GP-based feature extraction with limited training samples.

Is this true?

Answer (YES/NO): NO